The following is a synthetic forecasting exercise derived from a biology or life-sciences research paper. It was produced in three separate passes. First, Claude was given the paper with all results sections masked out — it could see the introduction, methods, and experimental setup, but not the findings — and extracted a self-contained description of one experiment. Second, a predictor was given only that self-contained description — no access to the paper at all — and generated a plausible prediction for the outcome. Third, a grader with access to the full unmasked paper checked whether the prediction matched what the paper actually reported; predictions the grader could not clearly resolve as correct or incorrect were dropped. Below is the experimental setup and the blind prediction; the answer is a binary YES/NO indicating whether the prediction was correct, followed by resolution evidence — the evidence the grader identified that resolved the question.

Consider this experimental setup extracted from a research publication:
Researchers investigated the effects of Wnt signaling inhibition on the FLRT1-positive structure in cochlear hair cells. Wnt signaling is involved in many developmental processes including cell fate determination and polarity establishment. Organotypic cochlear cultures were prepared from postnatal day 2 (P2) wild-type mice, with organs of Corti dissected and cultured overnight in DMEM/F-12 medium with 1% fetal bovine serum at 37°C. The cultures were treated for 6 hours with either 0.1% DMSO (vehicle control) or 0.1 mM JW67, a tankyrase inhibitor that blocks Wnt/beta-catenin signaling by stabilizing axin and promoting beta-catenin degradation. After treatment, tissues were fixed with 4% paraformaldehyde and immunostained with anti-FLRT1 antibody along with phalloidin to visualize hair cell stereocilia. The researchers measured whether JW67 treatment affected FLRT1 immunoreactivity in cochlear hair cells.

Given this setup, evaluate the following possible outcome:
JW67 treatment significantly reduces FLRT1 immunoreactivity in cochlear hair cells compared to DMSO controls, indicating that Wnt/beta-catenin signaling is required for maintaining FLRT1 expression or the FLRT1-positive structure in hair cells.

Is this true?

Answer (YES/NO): NO